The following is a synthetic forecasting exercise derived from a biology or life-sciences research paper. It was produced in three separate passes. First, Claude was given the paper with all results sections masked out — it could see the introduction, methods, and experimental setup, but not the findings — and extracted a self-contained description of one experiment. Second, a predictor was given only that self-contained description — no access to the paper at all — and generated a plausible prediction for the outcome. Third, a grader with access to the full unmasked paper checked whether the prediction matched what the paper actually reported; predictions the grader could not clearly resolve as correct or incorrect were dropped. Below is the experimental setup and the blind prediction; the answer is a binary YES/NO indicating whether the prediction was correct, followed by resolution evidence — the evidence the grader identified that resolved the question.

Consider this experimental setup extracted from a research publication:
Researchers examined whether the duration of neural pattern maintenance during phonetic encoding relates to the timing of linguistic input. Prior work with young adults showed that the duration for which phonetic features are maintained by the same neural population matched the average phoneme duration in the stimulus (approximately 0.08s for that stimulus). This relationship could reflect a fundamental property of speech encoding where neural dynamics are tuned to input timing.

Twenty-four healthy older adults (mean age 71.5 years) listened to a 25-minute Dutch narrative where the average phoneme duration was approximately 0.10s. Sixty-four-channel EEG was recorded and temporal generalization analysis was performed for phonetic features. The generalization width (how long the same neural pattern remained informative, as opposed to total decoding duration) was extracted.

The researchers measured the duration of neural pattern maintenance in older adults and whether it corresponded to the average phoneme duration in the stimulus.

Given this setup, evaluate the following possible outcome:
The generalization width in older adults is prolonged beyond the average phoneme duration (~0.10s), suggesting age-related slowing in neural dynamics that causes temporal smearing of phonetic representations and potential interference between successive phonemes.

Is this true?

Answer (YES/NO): NO